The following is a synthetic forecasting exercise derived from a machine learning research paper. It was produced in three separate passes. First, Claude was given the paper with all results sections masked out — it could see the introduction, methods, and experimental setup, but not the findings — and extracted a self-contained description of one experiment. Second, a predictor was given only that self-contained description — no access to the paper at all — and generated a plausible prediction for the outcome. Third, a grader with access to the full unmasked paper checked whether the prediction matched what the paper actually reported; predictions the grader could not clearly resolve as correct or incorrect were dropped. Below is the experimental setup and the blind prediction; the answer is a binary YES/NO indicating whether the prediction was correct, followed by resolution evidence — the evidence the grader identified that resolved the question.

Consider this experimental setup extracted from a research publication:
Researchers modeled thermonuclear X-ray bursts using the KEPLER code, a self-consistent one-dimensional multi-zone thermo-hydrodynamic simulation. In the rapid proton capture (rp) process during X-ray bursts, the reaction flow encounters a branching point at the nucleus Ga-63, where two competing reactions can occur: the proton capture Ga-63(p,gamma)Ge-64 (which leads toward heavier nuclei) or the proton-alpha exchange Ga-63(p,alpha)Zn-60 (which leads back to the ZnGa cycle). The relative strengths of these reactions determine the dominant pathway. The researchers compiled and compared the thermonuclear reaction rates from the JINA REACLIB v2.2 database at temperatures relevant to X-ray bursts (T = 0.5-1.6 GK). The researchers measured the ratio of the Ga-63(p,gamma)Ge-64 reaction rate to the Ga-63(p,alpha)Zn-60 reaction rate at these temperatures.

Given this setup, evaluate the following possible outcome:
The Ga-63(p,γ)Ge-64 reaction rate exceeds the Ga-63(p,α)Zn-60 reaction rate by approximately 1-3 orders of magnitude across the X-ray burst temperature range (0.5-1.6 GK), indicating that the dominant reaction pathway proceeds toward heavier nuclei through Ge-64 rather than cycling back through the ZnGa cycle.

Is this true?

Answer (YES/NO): NO